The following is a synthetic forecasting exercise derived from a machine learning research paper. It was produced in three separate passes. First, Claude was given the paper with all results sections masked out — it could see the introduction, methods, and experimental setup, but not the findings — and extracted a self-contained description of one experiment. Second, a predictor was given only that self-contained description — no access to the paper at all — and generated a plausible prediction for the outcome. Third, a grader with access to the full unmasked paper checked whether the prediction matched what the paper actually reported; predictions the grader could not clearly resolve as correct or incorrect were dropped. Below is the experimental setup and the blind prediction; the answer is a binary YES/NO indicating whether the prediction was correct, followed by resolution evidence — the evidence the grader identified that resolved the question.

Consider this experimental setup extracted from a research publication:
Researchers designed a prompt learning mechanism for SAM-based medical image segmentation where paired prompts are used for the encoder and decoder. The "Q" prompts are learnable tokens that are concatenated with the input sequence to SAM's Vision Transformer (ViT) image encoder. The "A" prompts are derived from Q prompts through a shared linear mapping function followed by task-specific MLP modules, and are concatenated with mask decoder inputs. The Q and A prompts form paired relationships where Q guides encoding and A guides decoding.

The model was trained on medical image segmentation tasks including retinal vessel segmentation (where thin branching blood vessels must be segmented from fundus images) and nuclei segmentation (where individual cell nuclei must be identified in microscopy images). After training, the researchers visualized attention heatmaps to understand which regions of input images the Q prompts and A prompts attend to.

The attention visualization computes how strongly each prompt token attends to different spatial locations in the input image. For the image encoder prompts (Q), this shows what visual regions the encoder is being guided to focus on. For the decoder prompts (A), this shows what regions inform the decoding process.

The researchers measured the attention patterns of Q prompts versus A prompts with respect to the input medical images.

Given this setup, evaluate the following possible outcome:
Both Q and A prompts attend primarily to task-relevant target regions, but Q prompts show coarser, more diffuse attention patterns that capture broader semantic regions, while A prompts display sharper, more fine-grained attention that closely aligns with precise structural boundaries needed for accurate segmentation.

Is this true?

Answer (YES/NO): NO